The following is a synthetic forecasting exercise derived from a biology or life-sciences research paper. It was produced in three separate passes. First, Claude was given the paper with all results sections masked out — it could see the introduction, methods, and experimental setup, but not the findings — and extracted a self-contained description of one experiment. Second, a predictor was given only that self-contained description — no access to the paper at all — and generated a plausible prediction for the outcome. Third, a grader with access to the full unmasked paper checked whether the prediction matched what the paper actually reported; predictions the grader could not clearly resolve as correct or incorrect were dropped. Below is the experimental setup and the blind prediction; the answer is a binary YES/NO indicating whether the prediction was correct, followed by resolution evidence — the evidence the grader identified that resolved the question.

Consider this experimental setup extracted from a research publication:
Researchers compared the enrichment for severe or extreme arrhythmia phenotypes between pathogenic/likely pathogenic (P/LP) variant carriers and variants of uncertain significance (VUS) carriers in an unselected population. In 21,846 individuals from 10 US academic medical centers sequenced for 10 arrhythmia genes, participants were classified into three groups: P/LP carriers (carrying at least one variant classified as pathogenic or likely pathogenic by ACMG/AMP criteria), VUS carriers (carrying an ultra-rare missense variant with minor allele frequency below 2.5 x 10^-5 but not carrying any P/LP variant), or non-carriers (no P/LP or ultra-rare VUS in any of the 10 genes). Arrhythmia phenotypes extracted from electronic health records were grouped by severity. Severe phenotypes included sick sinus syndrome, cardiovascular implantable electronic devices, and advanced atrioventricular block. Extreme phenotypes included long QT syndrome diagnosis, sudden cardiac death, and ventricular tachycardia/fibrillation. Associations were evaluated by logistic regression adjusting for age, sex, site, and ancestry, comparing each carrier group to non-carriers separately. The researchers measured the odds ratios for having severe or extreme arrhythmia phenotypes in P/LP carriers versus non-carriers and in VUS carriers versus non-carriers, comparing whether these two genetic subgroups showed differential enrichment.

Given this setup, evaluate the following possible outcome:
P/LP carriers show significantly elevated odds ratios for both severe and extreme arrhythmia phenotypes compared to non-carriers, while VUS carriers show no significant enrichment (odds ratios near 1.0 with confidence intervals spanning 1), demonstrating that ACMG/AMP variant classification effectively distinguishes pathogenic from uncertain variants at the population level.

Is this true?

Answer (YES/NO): NO